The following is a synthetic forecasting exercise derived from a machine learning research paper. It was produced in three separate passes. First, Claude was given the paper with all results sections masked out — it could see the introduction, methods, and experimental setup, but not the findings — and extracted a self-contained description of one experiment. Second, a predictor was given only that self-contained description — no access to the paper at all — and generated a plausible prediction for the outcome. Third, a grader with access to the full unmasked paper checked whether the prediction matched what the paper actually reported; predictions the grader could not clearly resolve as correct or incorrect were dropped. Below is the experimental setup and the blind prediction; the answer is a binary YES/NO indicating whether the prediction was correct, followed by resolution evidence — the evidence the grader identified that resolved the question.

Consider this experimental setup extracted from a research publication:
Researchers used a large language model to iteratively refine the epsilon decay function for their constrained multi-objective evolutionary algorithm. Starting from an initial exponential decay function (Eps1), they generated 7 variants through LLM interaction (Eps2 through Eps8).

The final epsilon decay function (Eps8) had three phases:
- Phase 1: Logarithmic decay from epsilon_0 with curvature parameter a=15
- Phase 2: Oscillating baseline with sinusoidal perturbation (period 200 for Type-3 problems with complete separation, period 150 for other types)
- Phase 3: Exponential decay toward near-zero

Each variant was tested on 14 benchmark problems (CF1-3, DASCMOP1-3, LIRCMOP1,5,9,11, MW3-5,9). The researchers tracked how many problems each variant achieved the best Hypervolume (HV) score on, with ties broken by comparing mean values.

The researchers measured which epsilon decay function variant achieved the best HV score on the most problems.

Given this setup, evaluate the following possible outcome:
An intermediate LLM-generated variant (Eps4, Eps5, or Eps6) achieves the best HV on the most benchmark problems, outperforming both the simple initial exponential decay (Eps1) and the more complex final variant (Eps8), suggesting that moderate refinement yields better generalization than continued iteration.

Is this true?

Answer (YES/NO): NO